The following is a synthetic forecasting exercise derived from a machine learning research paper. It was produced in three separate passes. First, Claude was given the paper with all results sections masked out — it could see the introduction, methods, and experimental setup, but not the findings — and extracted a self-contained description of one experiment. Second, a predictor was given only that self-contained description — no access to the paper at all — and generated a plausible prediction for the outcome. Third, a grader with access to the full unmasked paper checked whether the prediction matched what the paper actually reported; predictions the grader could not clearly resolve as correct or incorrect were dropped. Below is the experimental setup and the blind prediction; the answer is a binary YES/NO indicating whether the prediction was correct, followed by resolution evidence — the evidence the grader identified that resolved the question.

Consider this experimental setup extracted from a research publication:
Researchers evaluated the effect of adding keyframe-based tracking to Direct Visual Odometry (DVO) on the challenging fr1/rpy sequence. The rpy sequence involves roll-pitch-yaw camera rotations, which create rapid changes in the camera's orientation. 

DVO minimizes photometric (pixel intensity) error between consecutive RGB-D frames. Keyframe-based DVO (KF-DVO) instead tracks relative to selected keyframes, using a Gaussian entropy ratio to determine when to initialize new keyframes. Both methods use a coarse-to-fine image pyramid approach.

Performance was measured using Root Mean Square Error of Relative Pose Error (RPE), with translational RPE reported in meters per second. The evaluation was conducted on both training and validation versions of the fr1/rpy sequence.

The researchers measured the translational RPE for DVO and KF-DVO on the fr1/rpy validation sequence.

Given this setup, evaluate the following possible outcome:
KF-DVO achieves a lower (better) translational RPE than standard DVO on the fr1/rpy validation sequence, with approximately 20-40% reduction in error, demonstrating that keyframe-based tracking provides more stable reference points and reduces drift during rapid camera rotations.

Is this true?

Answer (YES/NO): NO